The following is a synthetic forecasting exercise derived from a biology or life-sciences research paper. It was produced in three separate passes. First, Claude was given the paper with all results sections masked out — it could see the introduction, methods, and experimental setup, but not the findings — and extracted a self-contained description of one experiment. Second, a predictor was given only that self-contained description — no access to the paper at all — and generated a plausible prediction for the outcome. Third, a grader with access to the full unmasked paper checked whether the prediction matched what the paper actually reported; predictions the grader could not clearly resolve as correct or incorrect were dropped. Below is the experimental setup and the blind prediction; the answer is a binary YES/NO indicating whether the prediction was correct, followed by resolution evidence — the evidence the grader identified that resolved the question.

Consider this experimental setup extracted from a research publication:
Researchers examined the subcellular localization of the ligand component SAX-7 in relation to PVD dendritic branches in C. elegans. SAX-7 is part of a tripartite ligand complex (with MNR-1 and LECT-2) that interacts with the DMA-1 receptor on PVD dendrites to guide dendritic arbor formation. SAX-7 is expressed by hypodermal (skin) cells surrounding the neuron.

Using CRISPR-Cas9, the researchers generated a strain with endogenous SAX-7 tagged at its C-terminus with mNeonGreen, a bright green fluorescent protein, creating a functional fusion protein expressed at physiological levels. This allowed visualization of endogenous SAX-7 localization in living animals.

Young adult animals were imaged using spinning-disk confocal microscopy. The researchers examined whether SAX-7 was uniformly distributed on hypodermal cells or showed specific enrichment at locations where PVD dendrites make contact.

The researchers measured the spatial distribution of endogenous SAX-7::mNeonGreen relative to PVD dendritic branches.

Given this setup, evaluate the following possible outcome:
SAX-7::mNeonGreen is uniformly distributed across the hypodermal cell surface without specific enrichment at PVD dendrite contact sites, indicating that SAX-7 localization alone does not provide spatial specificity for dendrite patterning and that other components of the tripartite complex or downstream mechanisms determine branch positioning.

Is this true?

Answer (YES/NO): NO